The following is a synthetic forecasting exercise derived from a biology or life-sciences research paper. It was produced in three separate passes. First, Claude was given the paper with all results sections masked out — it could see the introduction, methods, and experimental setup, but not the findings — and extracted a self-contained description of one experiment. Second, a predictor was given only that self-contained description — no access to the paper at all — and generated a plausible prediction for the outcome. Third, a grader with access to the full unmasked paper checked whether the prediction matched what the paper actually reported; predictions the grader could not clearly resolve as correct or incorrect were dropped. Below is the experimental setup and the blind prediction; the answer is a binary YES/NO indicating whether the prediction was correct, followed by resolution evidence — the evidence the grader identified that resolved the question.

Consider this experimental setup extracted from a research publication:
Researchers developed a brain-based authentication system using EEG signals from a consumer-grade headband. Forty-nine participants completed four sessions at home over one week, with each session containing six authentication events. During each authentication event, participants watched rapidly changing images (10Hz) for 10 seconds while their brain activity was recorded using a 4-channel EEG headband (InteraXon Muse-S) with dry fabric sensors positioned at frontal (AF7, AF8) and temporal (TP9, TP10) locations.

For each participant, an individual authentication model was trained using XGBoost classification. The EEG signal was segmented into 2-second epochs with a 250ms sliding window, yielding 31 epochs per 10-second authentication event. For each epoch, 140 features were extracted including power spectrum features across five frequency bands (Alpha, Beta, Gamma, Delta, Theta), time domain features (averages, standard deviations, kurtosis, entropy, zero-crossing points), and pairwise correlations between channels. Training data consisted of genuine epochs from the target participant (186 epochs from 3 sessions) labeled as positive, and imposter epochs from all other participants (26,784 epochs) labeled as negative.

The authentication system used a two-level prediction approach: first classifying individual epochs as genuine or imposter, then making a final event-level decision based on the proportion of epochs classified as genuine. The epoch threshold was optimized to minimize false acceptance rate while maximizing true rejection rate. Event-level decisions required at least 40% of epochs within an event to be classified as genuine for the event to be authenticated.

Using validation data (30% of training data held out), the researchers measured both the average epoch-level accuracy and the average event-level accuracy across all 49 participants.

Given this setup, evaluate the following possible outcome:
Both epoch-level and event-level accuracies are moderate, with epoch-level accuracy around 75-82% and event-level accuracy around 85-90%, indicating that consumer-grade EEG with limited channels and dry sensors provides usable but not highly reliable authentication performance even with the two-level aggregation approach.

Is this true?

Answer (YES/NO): NO